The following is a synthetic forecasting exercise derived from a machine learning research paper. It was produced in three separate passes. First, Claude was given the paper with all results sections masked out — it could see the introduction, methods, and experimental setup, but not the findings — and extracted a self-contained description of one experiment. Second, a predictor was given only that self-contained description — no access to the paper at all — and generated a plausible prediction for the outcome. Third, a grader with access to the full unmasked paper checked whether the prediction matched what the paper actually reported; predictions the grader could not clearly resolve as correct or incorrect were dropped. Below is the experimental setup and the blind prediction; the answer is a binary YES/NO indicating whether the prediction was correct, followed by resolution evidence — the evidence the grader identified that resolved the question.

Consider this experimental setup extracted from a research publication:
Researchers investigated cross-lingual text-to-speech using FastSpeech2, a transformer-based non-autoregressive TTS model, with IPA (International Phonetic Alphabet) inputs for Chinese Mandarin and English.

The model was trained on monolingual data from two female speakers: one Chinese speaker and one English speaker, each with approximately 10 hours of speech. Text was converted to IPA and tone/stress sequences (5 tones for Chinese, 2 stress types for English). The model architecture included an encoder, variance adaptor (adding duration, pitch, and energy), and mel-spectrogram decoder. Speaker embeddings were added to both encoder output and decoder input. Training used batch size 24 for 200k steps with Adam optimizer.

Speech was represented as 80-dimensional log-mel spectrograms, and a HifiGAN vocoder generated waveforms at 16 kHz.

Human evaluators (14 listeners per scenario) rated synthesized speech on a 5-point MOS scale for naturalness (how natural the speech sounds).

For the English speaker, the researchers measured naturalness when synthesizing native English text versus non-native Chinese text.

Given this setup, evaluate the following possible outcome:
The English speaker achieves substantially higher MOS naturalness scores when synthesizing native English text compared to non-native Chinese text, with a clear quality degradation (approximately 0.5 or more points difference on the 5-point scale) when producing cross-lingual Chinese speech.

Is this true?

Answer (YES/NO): YES